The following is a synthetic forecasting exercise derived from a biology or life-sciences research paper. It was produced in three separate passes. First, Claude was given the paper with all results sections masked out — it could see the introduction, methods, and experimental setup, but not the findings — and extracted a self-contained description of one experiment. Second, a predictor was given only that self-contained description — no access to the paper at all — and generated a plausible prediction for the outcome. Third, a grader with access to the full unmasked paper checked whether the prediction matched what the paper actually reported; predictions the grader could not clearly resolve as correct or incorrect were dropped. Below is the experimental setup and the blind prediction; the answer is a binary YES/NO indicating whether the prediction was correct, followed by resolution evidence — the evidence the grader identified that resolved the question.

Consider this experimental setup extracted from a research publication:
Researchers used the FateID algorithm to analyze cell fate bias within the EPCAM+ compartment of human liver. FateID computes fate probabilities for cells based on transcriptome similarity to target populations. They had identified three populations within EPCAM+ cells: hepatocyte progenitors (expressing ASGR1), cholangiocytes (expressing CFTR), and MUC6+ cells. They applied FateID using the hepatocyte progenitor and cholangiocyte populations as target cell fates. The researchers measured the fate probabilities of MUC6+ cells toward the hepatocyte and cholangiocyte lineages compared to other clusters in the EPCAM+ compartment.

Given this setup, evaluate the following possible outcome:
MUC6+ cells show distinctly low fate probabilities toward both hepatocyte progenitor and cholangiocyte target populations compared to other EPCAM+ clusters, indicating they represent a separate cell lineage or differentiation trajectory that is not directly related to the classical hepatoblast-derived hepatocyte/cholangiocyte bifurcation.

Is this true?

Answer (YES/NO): NO